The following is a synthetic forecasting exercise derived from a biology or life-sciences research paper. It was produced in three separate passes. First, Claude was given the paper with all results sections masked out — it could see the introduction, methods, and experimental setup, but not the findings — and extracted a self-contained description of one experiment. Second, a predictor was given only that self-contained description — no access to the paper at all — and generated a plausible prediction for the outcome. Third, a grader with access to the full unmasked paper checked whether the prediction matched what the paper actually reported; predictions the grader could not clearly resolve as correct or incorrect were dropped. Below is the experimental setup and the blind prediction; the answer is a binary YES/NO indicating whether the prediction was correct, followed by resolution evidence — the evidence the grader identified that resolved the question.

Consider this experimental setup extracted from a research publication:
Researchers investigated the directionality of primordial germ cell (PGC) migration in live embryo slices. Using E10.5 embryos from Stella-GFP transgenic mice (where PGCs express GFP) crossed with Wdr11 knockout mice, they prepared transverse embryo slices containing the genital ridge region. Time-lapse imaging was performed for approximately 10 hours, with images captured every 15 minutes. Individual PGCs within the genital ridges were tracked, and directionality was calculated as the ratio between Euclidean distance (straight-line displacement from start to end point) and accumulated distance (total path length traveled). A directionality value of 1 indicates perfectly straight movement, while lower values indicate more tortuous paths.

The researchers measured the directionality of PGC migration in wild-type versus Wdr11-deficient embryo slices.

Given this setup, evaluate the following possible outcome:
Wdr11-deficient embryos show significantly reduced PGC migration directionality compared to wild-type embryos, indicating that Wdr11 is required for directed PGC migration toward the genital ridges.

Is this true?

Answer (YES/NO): NO